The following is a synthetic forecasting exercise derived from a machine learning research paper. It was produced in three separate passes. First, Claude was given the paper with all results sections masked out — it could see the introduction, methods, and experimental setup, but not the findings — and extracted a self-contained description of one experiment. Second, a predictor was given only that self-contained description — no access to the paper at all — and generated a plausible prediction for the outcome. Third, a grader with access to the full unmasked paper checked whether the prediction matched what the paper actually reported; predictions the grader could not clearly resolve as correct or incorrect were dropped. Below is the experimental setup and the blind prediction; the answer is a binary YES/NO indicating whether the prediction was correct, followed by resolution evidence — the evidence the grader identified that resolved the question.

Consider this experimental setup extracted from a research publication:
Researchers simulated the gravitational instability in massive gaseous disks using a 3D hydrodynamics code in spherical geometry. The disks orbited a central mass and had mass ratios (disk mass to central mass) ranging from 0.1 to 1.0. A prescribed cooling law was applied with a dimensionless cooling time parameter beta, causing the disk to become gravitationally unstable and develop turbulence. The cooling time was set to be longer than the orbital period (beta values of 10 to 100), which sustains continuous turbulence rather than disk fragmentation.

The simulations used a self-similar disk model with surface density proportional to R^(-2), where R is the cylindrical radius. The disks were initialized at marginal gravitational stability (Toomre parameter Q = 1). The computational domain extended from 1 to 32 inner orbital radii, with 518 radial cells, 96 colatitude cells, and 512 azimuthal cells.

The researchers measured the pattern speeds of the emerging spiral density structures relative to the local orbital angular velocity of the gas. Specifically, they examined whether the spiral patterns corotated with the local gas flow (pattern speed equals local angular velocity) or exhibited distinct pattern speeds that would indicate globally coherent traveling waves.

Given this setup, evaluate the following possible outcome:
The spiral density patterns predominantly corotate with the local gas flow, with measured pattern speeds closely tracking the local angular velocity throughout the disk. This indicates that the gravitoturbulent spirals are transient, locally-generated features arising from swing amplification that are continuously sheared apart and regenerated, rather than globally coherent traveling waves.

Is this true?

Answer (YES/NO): YES